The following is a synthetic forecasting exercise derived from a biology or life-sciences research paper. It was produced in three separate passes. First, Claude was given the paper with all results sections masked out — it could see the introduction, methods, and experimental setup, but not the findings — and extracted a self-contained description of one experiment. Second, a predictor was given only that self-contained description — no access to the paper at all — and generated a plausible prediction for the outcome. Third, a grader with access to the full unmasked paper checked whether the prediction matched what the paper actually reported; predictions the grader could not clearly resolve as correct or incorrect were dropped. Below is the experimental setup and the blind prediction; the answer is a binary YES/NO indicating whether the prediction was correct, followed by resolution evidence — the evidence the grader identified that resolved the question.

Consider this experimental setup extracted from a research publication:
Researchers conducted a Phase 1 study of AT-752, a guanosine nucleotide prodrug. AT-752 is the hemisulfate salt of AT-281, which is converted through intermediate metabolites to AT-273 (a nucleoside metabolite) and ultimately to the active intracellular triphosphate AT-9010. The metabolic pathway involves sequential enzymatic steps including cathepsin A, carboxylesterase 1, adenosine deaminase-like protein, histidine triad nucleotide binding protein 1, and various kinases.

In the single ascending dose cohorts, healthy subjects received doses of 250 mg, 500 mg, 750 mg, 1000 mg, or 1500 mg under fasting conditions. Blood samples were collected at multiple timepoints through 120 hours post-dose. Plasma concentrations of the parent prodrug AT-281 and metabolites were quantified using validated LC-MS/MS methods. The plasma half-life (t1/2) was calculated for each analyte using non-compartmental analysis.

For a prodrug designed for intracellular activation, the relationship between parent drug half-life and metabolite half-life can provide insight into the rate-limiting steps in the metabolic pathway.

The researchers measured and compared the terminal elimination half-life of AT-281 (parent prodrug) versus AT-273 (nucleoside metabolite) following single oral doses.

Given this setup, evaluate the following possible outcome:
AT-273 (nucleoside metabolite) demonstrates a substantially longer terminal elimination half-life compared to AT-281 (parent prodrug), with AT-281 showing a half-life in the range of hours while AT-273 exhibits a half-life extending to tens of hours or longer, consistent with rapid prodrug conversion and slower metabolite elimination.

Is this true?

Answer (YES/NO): NO